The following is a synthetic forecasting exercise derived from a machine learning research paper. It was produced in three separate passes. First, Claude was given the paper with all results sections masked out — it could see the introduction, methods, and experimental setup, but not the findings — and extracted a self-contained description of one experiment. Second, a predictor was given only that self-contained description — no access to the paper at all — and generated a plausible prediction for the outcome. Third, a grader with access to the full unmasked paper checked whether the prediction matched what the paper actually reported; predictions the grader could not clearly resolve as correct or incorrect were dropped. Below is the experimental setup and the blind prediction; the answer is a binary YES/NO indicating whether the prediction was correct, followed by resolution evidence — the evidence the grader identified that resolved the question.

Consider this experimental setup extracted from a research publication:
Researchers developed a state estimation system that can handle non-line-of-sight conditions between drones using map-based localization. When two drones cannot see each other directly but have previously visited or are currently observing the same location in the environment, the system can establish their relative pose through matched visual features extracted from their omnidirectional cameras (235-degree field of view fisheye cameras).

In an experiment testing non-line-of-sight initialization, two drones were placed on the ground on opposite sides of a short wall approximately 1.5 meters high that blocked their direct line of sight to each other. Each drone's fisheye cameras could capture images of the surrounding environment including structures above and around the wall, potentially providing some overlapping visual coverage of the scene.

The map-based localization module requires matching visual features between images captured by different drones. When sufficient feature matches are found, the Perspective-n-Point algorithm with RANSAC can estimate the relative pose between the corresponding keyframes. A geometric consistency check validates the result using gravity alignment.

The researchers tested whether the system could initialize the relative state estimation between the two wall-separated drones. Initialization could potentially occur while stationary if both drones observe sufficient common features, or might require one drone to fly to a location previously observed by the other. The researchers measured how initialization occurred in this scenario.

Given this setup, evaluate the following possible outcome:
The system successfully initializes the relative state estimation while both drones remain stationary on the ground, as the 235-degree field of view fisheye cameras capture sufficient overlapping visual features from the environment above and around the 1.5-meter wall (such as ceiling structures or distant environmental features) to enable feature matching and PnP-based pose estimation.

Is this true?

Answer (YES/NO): NO